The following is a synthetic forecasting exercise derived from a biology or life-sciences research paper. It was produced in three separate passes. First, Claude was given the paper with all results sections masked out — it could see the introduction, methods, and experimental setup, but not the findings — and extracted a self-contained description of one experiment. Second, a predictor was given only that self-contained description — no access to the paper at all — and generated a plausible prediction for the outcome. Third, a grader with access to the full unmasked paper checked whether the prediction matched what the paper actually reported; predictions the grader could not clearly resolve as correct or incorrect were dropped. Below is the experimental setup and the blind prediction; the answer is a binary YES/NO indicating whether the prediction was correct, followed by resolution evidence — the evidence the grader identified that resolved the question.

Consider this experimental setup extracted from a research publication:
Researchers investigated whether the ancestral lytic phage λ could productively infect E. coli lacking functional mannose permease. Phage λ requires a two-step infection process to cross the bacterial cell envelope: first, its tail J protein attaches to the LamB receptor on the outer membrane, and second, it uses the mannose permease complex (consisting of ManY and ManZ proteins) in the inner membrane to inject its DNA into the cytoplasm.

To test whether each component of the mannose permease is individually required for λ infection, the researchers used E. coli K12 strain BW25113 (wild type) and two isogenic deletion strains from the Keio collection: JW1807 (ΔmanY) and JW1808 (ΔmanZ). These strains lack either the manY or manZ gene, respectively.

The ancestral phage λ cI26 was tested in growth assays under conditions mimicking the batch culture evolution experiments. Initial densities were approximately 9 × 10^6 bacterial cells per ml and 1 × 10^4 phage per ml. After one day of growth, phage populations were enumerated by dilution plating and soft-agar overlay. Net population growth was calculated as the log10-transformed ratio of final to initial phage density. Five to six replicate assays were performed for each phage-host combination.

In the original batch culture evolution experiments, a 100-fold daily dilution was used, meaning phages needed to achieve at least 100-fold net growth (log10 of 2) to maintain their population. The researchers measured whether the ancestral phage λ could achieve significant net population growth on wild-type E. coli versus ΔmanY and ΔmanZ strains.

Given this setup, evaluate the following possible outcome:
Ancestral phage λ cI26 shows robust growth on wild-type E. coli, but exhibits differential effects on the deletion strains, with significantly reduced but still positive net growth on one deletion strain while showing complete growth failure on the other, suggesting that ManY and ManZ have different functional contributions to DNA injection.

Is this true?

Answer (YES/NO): YES